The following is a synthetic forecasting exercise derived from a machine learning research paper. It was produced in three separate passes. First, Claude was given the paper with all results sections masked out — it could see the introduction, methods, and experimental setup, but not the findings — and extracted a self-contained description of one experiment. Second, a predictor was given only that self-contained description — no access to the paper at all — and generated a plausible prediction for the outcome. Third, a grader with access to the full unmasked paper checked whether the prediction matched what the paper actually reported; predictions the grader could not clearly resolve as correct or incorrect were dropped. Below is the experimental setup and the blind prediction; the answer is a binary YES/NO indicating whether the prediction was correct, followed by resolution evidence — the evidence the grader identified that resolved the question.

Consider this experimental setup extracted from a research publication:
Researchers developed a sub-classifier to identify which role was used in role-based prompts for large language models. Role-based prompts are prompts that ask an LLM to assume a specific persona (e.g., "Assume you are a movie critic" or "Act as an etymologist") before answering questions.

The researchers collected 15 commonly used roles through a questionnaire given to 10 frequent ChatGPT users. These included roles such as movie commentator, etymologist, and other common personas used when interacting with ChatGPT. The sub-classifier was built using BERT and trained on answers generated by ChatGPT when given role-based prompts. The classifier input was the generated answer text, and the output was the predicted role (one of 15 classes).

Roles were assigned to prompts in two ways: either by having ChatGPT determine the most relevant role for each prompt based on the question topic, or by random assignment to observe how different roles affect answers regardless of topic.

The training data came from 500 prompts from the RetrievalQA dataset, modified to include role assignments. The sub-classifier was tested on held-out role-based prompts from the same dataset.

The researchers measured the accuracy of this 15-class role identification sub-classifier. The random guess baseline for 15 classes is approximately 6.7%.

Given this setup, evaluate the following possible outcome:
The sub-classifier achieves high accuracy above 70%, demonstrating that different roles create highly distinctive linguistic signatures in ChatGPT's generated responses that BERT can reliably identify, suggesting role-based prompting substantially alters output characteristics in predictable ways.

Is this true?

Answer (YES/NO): YES